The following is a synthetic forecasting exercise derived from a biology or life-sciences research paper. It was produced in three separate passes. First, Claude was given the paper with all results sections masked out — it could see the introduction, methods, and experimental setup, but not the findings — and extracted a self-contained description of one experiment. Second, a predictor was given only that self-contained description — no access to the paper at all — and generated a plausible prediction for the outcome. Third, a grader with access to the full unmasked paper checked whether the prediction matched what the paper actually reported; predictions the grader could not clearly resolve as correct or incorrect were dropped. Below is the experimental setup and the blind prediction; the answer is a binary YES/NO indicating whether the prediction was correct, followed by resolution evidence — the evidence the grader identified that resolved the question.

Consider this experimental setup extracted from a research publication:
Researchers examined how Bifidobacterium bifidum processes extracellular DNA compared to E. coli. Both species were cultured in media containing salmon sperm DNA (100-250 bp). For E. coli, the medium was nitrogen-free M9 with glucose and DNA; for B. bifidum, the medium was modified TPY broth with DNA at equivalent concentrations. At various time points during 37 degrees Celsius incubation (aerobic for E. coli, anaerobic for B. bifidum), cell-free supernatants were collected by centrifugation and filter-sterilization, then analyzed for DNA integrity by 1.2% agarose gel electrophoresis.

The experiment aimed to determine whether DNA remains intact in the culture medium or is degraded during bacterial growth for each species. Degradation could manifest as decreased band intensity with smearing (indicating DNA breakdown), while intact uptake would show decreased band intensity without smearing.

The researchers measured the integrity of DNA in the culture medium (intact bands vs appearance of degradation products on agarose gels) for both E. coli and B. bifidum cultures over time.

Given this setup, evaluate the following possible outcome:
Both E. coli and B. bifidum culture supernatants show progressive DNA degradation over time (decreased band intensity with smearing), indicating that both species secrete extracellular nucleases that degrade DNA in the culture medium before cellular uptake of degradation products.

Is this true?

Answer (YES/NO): NO